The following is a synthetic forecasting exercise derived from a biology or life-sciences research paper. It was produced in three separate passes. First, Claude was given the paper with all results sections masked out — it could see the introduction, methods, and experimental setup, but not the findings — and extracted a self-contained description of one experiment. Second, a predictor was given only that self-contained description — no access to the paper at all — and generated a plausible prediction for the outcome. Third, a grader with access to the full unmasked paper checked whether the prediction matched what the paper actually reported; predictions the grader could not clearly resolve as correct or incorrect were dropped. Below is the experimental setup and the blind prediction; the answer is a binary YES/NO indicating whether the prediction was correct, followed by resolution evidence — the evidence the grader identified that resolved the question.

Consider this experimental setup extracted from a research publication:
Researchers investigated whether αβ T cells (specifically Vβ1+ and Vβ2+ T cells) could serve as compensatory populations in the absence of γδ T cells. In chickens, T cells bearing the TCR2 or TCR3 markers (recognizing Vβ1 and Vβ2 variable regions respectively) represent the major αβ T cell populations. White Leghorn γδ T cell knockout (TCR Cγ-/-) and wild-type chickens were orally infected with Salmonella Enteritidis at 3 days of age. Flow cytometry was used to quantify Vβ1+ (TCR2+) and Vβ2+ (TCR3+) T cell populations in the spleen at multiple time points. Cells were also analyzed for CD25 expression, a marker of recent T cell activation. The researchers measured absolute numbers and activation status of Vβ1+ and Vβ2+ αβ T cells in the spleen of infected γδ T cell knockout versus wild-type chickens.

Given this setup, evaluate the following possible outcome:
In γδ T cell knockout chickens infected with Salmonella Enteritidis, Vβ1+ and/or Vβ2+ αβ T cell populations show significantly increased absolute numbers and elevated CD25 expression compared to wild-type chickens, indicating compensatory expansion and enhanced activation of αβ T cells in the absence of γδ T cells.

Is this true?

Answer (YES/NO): NO